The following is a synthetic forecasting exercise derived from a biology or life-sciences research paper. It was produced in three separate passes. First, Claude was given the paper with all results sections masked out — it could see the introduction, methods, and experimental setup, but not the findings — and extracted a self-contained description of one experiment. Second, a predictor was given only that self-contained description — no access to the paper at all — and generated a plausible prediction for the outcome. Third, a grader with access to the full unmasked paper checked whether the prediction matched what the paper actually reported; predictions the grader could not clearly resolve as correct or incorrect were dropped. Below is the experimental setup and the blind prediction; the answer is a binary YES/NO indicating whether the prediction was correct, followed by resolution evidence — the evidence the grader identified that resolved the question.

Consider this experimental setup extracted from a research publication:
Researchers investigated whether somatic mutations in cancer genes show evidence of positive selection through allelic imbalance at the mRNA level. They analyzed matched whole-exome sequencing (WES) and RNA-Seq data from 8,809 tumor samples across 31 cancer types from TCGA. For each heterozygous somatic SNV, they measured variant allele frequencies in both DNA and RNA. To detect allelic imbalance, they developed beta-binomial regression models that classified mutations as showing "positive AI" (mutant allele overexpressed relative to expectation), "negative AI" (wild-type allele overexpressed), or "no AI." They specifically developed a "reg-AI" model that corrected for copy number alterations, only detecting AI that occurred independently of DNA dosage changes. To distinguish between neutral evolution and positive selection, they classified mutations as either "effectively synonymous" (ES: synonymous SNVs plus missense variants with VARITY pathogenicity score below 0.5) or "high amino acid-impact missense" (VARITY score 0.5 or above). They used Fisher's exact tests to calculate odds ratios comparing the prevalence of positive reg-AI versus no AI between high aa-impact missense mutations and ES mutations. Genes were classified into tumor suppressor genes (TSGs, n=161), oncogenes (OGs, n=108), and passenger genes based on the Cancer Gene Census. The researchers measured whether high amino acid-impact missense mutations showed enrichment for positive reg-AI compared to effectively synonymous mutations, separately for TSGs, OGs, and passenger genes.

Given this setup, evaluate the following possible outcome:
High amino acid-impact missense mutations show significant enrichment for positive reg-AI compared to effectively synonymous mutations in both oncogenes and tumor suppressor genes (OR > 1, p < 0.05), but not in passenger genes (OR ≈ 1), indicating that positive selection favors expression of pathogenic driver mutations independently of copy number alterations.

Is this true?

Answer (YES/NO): NO